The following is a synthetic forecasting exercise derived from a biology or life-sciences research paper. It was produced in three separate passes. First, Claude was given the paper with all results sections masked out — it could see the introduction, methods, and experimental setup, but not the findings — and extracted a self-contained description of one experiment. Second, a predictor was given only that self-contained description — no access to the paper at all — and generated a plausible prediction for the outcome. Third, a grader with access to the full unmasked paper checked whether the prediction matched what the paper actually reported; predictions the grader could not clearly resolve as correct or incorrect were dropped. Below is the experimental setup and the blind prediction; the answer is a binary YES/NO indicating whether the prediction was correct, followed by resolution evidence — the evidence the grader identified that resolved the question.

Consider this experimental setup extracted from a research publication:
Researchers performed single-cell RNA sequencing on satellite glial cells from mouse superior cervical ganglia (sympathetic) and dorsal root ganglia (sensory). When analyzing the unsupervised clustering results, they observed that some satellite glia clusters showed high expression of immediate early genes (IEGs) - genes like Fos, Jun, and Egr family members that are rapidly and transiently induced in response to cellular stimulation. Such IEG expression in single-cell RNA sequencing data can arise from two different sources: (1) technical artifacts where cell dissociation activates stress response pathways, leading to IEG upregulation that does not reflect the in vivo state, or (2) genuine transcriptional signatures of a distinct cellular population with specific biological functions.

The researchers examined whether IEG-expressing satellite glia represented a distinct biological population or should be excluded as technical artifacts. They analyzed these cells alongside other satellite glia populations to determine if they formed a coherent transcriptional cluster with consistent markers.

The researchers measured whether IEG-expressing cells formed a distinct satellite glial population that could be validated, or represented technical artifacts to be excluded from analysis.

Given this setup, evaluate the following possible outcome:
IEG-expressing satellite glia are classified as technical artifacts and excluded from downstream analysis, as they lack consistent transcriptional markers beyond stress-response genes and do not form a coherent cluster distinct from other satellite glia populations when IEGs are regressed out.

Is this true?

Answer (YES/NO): NO